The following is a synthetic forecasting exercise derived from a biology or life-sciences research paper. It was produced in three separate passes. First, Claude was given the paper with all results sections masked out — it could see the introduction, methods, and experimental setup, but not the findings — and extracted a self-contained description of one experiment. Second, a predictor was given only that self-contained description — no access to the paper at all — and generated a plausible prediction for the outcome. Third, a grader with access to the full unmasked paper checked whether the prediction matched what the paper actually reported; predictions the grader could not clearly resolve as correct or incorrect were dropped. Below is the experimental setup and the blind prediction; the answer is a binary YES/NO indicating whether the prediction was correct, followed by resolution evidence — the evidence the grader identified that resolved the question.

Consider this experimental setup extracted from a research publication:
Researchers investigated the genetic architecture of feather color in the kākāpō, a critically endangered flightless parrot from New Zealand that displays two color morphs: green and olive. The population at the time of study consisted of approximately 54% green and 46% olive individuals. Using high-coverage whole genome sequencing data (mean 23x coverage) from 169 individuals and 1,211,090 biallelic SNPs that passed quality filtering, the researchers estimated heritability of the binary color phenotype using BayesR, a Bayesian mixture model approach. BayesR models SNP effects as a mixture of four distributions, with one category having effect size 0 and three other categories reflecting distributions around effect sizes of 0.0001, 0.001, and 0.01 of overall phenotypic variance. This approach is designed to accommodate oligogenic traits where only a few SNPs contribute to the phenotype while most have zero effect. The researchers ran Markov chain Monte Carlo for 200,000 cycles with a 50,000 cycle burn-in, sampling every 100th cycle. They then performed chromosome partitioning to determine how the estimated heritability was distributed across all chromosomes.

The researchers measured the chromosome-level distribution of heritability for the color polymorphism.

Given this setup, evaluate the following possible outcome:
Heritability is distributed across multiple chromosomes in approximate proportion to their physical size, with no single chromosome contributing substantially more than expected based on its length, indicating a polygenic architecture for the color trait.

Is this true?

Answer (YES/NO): NO